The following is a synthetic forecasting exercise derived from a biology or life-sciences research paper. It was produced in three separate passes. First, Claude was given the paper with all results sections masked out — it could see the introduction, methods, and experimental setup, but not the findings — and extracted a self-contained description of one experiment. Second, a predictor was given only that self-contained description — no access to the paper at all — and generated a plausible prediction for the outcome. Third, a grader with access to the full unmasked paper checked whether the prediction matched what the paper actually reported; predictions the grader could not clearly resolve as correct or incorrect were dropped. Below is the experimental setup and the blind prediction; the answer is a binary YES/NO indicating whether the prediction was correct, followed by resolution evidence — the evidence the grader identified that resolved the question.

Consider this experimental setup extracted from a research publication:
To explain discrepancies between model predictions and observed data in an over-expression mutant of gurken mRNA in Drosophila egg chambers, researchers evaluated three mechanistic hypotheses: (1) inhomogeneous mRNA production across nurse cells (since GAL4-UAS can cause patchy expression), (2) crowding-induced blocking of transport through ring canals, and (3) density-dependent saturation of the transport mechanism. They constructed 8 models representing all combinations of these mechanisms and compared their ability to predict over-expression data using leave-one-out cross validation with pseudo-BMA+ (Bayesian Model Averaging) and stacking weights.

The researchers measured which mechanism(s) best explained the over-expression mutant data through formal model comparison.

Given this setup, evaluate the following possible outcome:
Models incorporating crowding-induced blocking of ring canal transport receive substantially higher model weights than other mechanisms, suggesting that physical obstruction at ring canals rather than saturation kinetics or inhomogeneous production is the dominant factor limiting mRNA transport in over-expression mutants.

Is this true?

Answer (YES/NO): YES